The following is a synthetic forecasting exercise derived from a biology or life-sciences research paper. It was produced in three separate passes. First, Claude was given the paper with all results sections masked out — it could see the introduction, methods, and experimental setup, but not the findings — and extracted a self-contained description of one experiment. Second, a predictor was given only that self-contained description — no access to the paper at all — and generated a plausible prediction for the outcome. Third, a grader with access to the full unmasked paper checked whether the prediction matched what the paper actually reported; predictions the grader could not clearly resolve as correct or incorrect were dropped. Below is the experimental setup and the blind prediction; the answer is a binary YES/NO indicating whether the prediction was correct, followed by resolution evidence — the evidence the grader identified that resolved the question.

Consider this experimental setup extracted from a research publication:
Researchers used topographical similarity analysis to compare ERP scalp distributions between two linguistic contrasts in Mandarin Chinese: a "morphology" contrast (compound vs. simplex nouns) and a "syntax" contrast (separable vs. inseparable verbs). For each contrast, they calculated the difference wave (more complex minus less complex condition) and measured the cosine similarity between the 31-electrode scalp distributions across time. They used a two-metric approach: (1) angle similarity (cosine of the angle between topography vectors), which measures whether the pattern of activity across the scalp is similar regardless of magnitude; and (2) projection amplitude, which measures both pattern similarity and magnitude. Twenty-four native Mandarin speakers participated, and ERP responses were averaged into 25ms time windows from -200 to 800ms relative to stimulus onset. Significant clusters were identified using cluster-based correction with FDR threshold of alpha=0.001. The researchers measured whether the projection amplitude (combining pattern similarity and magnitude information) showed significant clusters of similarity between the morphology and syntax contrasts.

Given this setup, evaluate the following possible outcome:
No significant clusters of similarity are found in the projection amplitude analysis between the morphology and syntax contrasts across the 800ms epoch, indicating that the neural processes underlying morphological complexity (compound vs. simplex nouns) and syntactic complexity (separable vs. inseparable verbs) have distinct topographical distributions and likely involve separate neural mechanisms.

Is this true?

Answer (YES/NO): NO